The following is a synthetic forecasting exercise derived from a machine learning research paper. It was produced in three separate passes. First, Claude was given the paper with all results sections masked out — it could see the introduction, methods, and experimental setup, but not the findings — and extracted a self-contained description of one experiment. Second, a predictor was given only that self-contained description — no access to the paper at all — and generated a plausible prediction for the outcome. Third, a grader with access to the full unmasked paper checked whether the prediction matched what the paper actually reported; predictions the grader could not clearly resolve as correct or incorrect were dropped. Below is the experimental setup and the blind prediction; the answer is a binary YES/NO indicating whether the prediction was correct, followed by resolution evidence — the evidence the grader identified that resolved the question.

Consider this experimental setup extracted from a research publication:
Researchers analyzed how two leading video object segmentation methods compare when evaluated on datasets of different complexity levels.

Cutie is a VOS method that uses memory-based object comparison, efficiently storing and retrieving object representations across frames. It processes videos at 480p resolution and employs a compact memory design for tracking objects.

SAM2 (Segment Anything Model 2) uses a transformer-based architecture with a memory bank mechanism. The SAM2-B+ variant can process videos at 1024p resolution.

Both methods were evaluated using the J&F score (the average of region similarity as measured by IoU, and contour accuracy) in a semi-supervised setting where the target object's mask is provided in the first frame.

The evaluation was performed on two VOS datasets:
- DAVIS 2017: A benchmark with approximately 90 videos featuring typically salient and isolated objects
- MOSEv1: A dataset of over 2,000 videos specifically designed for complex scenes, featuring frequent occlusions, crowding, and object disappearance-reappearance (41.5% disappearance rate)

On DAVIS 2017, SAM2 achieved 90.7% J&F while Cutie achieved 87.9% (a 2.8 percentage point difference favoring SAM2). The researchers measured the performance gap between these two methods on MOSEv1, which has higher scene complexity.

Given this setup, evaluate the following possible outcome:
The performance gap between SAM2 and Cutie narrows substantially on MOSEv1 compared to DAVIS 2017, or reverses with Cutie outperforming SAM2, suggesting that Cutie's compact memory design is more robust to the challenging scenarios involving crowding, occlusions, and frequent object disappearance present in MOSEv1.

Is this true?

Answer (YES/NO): NO